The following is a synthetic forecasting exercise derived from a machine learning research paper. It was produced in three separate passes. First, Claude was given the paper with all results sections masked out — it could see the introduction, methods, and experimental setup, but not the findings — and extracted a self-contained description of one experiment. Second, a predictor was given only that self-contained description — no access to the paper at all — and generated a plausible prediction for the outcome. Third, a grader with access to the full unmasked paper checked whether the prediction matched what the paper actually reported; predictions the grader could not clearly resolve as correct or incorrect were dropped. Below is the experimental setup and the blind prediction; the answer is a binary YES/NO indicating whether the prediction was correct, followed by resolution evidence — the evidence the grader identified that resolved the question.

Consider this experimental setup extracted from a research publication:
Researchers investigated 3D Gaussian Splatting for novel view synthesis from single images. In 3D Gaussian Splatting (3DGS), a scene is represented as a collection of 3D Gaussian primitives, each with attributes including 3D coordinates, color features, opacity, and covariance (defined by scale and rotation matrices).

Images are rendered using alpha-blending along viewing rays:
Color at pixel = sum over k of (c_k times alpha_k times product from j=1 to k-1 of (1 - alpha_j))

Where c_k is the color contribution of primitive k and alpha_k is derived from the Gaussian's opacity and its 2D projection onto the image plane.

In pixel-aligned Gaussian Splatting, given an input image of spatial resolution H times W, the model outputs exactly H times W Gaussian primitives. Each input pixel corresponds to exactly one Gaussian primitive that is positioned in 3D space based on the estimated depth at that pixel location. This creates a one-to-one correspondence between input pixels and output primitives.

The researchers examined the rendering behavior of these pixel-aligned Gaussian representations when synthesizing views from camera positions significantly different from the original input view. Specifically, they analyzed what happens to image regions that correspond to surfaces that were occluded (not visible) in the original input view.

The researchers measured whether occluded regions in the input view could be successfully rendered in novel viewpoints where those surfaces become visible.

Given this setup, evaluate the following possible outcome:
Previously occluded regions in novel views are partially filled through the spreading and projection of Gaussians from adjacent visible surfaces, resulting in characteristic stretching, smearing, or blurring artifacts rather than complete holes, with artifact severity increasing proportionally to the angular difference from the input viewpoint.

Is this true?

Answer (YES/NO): NO